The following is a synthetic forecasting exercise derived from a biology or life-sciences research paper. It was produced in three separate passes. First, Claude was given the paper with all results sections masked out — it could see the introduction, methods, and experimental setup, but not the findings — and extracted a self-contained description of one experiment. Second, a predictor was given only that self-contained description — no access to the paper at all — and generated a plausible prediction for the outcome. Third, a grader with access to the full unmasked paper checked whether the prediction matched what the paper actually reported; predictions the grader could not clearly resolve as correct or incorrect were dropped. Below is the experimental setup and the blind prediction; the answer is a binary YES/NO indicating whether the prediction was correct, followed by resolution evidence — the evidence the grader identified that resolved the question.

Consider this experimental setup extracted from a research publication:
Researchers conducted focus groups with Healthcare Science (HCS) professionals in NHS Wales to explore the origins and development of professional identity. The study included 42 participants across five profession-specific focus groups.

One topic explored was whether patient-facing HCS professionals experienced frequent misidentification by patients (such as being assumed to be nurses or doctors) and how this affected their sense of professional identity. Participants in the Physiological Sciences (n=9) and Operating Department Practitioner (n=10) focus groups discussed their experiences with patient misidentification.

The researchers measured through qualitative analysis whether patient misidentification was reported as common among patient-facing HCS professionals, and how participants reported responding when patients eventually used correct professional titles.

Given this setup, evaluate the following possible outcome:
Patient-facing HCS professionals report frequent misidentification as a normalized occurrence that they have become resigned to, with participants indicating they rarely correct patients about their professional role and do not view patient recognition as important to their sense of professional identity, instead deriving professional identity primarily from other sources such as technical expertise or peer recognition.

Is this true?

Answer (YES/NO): NO